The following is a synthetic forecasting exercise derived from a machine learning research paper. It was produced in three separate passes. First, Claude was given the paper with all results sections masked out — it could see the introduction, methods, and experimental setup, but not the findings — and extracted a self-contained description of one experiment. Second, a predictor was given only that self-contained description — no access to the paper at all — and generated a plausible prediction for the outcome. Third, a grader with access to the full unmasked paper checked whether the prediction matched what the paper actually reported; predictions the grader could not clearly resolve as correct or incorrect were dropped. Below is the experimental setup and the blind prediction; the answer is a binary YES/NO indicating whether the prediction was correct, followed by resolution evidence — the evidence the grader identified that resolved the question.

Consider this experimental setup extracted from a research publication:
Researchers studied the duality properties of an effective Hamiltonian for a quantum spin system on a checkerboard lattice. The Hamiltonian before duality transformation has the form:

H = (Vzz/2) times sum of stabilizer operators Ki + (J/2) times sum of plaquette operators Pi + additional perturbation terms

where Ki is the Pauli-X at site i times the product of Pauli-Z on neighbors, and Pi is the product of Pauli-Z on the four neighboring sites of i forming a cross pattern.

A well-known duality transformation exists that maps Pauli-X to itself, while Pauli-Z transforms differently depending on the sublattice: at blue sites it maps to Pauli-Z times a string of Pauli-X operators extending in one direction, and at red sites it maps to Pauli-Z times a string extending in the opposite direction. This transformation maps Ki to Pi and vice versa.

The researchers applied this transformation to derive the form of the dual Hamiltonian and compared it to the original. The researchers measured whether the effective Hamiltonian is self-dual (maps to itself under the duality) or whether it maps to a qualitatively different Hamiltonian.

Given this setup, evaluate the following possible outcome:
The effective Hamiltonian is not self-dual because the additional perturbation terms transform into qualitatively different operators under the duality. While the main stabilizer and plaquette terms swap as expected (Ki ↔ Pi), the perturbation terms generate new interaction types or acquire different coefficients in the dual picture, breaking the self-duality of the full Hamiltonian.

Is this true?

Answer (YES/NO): NO